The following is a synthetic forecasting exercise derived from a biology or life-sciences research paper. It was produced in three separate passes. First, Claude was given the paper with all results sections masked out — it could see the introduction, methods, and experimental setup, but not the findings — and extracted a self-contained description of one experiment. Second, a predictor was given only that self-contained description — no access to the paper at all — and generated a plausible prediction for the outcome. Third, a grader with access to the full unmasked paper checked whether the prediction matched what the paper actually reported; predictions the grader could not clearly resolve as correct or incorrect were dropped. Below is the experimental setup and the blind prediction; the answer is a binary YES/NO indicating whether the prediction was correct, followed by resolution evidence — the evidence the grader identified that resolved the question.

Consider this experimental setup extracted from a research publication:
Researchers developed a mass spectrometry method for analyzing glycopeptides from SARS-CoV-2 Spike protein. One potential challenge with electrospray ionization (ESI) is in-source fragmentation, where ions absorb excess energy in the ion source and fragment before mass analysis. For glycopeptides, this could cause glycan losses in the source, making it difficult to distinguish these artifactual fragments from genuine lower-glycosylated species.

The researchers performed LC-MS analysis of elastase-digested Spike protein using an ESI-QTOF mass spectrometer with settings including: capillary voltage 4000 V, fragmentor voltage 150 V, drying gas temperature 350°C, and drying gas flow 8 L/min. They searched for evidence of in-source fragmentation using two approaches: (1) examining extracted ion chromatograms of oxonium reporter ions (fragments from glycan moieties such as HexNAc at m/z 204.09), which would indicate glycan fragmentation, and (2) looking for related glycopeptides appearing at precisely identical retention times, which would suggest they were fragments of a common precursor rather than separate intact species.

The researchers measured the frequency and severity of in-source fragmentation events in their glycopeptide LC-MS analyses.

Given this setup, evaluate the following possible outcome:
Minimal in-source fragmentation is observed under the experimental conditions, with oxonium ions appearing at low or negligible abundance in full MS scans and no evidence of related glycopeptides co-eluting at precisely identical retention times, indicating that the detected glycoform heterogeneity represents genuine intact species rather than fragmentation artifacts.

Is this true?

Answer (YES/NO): NO